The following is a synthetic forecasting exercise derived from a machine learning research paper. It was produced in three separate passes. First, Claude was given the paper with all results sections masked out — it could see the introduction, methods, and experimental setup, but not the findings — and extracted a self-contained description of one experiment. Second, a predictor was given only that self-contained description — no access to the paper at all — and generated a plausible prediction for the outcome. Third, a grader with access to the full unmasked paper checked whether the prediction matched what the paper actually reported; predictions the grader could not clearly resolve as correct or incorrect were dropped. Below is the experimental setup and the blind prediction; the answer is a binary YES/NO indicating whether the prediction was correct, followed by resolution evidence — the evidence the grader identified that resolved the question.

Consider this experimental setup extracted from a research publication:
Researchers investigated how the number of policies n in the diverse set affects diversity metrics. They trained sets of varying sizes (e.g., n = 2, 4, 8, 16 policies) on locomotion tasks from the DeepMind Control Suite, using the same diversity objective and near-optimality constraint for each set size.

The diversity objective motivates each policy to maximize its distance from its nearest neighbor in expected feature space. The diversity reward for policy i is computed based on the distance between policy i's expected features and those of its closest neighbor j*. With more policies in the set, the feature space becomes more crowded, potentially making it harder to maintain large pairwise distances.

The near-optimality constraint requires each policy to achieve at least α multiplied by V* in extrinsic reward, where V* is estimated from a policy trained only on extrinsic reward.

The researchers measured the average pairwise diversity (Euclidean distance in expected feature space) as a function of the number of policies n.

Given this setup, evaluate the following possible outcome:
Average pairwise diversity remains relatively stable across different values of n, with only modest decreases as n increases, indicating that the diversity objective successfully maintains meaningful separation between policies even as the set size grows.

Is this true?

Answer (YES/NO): NO